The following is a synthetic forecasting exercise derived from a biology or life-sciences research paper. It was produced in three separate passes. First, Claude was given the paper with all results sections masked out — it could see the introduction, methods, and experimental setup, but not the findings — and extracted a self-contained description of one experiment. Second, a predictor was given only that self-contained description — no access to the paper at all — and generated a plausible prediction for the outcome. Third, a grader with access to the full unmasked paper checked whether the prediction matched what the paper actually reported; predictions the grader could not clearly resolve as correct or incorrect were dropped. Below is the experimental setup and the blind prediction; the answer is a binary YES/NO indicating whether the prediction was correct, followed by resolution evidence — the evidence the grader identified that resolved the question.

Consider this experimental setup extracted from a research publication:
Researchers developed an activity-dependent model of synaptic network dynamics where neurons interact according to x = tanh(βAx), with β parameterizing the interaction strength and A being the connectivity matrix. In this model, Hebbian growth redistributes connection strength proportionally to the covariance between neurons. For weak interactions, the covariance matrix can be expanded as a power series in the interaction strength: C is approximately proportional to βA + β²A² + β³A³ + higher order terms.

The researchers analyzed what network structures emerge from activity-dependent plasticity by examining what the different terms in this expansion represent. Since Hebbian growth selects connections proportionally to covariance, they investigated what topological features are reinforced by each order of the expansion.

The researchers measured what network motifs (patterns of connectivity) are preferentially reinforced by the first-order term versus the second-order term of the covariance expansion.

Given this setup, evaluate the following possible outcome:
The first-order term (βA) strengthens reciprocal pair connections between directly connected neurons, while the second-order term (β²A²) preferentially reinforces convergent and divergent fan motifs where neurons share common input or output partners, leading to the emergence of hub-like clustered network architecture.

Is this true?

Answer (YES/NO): NO